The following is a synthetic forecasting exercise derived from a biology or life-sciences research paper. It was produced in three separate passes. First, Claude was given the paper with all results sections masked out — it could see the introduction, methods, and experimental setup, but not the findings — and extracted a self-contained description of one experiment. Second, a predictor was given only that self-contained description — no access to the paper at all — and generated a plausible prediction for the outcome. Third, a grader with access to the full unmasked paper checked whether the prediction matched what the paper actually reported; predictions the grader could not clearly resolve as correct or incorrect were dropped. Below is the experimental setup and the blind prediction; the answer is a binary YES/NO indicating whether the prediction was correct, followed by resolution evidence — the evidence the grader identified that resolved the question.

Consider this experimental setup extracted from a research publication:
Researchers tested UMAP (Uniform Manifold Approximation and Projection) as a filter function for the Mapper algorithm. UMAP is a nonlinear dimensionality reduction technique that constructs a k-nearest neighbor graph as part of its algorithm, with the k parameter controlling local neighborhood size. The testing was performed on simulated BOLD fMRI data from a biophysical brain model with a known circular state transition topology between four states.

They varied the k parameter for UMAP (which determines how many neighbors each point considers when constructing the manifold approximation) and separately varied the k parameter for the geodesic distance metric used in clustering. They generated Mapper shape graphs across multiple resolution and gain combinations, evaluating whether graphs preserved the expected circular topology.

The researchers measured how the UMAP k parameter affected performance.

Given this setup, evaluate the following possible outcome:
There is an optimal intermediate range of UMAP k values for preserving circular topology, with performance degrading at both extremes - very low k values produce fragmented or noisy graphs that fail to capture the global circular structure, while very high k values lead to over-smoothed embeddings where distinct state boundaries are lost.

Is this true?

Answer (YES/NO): NO